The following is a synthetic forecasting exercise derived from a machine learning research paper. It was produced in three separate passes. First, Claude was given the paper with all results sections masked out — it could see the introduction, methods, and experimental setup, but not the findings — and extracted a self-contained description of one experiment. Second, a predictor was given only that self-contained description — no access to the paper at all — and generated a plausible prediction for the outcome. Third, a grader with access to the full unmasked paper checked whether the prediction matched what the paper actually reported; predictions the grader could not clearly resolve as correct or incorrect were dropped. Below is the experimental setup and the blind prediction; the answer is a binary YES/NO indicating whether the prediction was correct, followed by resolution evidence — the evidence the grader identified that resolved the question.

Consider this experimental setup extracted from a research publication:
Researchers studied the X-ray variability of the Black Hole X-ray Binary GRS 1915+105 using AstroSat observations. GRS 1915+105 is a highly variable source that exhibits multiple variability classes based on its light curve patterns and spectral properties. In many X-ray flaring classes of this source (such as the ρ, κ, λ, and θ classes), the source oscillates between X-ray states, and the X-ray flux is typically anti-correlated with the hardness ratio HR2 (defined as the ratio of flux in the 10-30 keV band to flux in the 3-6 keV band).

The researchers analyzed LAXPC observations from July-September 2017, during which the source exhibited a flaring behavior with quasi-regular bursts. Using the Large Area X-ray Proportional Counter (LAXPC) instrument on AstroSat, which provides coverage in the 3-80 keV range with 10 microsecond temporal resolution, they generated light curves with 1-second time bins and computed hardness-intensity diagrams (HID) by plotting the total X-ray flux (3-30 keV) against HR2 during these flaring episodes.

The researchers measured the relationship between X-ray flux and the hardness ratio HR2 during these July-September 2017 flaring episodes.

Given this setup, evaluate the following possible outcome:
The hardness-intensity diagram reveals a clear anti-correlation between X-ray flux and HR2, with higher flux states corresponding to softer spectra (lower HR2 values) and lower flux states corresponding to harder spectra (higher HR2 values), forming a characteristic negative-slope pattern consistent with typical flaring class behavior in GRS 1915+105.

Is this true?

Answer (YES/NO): NO